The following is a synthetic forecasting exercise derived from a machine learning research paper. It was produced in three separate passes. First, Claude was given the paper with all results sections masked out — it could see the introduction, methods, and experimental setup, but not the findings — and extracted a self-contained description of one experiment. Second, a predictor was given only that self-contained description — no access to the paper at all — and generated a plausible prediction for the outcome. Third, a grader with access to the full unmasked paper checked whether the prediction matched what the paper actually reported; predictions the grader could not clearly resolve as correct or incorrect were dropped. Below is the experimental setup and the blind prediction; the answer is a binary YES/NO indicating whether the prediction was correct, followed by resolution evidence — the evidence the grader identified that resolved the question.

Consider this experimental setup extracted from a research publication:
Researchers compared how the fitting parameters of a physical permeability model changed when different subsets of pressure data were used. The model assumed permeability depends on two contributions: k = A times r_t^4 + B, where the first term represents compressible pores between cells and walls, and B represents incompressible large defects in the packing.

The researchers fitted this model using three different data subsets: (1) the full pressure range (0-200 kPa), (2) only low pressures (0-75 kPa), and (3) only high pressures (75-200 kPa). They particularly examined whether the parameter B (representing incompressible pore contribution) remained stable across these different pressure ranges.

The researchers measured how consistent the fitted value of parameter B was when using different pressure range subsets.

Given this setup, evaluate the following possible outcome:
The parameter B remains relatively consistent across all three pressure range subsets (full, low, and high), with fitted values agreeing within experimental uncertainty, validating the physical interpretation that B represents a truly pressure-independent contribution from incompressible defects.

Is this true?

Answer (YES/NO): YES